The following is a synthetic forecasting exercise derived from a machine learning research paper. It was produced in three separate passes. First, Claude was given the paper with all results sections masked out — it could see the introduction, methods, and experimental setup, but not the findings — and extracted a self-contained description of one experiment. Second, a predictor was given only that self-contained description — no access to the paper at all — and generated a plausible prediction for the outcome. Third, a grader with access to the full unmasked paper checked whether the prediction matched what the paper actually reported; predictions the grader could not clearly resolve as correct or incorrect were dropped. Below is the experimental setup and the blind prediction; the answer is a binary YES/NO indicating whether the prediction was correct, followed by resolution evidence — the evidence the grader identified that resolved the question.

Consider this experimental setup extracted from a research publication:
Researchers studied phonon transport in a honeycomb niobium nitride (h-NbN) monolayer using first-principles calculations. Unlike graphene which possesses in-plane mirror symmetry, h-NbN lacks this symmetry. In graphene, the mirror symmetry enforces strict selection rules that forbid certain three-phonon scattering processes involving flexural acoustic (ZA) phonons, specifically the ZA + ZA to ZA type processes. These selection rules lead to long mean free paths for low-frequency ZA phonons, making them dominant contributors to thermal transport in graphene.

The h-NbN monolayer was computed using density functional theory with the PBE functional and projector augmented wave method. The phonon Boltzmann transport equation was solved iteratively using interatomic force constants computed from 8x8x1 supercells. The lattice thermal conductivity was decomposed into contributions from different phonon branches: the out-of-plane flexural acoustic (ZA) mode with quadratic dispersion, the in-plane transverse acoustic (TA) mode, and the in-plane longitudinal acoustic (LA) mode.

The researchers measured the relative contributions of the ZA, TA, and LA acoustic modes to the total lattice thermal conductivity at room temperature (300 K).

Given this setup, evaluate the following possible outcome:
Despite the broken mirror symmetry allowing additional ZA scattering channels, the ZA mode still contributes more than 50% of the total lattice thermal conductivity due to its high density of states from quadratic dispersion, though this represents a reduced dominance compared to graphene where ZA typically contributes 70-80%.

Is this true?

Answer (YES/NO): NO